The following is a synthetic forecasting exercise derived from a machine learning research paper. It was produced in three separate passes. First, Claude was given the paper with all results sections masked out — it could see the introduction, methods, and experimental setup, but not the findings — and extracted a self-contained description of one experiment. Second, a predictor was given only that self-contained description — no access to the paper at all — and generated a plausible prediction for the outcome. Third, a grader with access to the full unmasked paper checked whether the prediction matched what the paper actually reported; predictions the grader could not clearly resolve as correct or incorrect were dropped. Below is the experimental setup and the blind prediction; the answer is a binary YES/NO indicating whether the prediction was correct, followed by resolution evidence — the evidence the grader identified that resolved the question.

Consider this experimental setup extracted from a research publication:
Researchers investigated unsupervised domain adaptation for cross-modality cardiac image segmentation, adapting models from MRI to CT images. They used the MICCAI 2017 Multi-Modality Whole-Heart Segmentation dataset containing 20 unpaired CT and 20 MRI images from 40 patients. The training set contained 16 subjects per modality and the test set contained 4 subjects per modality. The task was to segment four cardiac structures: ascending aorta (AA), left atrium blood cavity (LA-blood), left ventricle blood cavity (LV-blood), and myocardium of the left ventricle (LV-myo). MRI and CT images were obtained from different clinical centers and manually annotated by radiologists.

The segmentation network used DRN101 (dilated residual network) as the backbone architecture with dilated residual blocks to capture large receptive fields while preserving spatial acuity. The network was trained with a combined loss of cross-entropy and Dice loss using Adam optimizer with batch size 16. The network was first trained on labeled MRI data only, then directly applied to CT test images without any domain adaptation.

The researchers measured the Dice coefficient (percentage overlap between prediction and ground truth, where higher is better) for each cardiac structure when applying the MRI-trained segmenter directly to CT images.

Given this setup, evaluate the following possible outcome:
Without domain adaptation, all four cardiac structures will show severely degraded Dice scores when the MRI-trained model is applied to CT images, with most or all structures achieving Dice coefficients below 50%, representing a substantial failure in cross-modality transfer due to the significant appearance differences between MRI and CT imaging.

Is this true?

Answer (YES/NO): YES